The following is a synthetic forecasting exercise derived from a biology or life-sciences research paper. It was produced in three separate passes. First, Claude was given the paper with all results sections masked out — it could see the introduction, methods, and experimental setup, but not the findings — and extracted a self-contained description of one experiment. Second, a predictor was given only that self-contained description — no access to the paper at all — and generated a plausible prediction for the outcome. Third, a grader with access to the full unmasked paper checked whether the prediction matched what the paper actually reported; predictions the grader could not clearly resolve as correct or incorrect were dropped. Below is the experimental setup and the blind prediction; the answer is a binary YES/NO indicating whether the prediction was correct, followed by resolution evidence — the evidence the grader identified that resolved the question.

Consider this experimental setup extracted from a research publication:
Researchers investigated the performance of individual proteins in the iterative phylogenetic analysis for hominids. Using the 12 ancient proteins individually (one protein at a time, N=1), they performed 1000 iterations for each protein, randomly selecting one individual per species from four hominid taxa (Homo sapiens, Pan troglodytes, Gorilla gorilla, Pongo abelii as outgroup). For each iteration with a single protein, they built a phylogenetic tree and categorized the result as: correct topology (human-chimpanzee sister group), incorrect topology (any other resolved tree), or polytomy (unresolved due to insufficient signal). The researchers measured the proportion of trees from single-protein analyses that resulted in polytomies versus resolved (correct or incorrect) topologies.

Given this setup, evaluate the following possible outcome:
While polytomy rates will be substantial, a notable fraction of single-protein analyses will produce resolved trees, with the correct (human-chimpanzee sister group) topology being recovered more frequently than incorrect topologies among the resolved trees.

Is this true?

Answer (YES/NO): YES